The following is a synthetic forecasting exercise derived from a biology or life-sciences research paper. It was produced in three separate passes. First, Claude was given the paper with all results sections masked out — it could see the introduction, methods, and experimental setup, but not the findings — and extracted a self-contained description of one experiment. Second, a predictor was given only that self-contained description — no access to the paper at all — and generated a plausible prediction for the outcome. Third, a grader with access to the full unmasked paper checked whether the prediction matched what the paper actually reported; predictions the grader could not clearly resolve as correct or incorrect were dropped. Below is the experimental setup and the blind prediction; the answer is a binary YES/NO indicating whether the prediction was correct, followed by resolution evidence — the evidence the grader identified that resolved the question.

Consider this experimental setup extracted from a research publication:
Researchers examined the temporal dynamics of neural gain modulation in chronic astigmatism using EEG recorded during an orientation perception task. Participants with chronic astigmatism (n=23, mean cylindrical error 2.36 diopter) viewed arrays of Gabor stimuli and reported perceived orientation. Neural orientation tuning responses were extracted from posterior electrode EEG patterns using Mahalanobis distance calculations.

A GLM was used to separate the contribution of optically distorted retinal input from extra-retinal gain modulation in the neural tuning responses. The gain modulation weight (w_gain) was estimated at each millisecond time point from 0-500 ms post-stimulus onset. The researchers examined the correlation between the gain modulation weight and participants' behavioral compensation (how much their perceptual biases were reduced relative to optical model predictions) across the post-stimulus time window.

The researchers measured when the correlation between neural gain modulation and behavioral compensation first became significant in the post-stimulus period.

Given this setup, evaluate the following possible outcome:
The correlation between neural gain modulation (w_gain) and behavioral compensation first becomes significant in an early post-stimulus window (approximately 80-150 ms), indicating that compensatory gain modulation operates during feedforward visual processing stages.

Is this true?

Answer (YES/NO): YES